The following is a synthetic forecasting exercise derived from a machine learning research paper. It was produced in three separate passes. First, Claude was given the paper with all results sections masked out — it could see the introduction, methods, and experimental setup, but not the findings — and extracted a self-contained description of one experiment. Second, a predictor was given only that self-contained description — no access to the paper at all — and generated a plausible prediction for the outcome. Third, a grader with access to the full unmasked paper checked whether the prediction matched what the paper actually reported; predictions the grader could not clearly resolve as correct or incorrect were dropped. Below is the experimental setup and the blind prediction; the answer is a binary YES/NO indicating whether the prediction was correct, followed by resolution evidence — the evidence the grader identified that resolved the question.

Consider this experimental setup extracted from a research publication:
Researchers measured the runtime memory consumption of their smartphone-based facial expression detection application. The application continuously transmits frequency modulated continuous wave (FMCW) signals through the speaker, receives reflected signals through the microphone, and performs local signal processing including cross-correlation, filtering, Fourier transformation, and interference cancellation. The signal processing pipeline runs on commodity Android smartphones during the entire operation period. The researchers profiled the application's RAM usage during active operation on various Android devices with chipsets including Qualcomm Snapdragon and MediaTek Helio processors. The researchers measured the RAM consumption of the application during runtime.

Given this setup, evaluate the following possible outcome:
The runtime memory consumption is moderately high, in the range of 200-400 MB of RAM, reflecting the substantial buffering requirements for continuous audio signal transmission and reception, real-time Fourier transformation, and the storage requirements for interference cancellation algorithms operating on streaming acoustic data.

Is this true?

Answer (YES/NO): NO